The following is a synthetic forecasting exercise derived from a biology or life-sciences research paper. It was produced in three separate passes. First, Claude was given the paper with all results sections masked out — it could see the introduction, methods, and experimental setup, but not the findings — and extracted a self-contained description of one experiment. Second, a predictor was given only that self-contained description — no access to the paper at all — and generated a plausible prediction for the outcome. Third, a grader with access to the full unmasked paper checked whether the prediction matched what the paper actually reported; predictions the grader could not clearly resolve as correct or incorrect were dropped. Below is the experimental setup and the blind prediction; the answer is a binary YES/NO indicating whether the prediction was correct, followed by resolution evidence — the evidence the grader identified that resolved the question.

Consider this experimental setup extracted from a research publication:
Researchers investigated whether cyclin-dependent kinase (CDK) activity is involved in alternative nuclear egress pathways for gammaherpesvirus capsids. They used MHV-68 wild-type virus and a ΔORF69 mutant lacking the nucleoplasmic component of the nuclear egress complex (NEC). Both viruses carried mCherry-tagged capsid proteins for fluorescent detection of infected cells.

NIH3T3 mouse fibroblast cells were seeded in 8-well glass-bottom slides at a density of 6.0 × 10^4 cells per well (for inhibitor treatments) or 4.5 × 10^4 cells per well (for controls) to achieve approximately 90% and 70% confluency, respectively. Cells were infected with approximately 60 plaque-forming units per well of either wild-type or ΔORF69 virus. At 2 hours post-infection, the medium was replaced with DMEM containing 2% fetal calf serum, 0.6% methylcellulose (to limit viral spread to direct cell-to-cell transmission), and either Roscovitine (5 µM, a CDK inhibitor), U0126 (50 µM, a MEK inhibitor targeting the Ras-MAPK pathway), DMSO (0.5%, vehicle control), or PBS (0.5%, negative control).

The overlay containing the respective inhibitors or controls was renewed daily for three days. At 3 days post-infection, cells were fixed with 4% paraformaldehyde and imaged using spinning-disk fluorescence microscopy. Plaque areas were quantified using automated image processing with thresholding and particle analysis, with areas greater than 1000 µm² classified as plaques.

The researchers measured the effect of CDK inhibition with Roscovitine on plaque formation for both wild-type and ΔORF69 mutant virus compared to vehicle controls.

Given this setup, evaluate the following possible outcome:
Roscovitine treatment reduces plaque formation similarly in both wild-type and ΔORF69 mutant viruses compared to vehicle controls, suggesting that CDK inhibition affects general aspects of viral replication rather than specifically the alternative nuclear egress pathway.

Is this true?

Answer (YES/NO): NO